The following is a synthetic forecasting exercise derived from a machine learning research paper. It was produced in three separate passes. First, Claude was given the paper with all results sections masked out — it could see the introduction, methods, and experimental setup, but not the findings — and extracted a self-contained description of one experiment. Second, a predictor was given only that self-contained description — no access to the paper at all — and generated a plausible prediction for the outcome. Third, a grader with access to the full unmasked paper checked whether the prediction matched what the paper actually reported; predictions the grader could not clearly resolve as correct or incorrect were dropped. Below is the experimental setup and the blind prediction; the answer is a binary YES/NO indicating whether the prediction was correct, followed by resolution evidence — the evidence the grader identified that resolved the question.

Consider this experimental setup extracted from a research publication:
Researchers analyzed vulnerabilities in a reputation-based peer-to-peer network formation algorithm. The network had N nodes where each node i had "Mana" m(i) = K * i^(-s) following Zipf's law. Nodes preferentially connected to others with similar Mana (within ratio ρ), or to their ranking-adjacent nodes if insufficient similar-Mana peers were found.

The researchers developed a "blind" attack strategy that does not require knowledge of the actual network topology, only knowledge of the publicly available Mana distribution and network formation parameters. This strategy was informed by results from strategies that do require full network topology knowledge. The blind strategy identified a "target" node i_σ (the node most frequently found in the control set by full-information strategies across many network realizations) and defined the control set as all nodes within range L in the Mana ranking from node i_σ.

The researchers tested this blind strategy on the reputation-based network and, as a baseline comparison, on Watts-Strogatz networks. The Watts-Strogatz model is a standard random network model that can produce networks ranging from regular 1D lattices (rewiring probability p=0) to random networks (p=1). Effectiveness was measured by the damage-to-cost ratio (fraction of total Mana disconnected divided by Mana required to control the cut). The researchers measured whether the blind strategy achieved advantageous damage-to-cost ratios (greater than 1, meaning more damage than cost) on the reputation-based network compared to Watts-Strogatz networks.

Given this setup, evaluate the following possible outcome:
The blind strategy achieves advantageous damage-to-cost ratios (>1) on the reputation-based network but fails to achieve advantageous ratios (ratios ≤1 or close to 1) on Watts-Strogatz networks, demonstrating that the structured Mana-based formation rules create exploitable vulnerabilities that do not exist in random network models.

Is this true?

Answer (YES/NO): YES